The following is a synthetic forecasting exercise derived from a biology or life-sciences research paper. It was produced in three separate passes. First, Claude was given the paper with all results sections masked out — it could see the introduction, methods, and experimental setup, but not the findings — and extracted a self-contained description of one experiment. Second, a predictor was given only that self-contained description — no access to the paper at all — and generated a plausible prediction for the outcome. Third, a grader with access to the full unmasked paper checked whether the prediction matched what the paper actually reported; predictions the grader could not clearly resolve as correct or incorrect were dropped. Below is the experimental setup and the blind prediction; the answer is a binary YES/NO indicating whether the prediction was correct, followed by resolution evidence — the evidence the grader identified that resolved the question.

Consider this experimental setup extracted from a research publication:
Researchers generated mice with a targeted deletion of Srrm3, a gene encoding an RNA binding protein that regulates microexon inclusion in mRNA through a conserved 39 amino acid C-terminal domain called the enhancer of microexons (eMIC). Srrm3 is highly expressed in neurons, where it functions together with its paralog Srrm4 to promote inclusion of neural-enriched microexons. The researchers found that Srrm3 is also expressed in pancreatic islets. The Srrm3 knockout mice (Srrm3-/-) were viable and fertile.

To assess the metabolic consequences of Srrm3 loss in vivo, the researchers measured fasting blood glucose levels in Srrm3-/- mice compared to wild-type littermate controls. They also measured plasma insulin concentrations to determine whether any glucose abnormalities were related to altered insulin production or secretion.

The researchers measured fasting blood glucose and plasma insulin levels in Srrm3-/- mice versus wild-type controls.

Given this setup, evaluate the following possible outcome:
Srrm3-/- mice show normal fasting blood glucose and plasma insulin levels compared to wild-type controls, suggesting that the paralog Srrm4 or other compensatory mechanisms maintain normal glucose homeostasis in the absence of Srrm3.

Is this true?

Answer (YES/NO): NO